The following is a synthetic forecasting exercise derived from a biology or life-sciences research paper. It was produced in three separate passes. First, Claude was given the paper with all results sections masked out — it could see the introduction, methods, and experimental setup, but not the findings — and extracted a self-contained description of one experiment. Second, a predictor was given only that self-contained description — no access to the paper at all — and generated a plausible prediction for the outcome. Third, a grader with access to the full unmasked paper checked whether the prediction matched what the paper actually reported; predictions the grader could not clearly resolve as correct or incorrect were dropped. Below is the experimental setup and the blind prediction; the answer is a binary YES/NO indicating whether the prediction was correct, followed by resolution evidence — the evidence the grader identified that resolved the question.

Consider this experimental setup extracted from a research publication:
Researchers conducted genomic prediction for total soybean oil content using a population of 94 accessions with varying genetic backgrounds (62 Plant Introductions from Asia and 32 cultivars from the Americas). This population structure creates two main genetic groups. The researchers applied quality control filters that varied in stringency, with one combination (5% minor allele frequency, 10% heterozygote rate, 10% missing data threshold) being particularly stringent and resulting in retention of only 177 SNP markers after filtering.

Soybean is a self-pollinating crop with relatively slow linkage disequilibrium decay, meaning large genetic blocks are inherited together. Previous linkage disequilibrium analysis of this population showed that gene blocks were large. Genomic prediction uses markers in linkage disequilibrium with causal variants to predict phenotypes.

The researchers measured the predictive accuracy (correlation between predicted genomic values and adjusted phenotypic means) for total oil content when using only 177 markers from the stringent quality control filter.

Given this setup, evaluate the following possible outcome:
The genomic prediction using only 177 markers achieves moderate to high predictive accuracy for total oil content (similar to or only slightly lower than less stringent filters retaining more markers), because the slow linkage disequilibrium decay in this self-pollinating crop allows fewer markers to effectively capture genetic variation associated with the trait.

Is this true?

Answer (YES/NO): YES